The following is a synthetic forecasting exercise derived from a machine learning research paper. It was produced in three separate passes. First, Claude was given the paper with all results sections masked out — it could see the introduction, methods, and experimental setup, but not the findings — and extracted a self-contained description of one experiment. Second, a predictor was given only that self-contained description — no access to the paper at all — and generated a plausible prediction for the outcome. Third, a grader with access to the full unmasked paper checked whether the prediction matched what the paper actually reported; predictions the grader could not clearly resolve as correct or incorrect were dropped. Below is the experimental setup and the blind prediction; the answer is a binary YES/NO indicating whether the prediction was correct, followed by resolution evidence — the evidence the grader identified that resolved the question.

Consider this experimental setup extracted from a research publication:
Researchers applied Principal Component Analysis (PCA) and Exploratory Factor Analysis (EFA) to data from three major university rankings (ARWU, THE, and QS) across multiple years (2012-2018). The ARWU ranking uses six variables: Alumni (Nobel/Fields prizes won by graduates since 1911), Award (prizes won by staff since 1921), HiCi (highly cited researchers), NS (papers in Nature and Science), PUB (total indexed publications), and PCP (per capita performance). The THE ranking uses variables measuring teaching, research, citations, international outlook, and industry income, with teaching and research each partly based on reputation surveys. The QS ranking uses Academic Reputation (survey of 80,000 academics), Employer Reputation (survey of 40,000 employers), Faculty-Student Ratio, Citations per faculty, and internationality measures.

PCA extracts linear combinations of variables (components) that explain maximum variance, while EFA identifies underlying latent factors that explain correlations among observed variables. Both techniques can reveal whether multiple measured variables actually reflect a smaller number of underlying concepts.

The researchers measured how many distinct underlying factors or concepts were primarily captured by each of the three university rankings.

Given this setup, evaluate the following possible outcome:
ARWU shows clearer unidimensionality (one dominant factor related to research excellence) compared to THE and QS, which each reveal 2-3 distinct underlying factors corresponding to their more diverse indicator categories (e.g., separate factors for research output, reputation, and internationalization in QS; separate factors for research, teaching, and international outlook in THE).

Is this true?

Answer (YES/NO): NO